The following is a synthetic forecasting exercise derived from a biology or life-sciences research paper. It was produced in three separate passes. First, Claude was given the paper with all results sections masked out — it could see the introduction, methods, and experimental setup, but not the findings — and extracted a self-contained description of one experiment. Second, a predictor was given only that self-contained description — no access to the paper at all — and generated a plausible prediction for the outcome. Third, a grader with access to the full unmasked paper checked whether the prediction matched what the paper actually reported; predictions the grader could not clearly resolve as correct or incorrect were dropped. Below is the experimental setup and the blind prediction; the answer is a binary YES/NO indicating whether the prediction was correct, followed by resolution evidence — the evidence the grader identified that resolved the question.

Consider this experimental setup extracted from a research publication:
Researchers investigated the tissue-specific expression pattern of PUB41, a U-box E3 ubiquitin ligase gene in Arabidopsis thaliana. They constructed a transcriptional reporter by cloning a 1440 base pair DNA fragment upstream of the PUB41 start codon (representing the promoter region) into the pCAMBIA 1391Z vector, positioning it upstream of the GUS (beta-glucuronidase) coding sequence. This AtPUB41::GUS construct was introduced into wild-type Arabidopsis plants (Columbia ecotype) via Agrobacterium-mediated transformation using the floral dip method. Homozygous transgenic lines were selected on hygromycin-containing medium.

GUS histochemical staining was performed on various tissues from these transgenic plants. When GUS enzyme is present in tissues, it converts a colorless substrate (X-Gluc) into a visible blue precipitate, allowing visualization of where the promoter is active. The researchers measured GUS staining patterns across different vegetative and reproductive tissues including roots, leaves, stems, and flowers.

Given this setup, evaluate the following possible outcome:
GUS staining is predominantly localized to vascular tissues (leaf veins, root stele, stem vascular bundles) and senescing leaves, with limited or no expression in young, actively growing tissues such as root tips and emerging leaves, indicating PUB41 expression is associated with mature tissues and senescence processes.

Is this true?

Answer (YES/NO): NO